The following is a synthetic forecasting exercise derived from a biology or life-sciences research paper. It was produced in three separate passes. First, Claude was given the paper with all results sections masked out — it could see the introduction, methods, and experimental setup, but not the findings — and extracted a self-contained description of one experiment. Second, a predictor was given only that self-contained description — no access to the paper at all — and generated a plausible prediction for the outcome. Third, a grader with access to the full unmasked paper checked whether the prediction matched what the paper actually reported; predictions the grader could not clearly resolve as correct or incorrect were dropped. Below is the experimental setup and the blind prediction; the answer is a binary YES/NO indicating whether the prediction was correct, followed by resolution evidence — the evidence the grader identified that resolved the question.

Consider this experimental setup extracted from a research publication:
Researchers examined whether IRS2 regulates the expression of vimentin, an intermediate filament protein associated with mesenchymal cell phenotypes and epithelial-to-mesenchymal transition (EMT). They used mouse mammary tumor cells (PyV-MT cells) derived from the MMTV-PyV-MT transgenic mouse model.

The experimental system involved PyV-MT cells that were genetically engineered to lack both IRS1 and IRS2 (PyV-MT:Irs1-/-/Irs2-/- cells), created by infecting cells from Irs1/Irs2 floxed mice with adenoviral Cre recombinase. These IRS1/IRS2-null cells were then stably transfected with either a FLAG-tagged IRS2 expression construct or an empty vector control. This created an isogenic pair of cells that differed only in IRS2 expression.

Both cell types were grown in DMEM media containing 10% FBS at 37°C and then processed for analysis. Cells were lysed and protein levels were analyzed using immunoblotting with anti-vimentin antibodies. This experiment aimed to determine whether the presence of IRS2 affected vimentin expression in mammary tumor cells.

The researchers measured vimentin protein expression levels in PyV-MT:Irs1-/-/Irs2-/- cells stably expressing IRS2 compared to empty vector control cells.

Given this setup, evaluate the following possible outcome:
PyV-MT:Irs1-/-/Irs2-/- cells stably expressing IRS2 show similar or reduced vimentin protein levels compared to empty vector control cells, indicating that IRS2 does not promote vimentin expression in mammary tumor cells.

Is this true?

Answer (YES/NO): NO